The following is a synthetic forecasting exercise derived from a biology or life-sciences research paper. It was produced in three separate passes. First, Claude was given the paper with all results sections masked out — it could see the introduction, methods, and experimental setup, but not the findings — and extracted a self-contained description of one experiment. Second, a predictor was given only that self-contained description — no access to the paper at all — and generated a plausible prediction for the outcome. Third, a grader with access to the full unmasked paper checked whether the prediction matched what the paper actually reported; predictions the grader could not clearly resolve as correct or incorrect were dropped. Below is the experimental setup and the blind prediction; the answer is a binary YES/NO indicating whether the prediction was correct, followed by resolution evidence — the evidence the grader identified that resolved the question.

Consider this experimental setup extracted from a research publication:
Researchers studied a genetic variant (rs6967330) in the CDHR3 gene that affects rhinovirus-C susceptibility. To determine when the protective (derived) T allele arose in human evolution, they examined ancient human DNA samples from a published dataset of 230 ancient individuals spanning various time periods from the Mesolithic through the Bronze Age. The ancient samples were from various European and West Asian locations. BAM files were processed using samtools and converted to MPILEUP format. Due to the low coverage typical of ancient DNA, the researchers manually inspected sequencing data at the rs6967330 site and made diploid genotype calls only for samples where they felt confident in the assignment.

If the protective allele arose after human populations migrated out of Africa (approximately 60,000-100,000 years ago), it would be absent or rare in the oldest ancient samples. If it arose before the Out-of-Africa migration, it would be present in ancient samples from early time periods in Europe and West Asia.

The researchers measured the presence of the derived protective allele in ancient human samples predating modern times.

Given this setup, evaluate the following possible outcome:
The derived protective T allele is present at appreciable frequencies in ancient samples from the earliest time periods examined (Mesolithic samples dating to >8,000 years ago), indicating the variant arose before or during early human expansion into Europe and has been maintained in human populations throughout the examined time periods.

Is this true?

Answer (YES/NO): NO